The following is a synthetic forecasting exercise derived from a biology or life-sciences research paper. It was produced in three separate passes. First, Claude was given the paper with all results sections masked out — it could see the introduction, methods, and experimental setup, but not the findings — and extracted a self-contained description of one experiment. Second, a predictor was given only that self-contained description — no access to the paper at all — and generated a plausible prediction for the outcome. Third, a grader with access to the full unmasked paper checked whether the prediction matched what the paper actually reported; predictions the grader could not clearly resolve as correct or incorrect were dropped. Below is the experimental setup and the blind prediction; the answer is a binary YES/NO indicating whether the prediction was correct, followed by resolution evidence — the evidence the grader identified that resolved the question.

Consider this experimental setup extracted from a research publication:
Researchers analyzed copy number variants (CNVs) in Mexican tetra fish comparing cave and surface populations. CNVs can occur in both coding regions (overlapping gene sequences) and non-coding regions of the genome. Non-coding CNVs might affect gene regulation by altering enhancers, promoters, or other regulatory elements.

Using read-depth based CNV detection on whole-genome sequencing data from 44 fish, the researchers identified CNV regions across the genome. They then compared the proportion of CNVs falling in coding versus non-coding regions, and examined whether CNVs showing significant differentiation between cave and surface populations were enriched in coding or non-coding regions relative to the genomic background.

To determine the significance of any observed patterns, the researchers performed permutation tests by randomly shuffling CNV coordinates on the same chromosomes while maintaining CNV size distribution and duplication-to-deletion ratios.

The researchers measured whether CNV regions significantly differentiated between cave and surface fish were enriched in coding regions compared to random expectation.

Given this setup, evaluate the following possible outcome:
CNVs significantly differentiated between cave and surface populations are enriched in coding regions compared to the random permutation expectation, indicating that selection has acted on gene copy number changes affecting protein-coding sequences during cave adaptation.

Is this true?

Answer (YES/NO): NO